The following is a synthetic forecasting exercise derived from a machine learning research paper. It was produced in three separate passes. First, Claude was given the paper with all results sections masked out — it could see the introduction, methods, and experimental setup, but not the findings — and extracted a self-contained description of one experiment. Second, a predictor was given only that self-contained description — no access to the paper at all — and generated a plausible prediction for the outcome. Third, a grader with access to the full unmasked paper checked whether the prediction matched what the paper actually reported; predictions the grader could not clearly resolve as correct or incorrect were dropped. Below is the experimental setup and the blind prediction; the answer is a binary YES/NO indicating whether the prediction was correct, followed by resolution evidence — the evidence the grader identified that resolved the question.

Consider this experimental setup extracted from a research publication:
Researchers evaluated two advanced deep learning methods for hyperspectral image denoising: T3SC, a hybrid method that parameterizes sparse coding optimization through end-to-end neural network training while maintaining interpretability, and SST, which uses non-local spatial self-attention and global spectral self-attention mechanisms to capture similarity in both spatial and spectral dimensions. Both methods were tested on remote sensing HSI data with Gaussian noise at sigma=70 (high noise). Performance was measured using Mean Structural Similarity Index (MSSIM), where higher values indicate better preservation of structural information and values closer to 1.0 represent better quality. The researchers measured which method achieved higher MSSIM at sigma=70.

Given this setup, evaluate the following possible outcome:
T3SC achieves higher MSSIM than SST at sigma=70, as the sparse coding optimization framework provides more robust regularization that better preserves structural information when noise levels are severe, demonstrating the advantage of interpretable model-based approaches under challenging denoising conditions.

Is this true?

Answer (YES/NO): YES